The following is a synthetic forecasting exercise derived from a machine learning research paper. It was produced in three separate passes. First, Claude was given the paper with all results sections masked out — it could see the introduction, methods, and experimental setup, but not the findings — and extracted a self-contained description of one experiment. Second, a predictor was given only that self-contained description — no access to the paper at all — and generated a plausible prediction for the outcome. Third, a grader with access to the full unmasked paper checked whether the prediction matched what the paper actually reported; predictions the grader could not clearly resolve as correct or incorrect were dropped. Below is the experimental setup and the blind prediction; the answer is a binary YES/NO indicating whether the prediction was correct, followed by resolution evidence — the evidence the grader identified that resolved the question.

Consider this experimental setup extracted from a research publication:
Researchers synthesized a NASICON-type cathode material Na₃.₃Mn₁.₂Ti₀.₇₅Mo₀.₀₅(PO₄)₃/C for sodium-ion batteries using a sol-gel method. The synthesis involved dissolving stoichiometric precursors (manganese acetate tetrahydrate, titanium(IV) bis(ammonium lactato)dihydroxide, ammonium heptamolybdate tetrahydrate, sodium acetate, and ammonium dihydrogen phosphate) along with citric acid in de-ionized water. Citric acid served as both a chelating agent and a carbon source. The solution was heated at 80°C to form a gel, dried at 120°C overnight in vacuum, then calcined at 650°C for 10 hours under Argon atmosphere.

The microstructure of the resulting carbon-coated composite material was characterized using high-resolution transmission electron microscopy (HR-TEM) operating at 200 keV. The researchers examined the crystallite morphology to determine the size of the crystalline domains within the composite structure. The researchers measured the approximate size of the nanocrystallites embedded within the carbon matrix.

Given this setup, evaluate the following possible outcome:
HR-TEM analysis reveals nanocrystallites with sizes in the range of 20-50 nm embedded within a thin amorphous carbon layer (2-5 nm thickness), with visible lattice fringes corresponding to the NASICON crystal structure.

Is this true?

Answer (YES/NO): NO